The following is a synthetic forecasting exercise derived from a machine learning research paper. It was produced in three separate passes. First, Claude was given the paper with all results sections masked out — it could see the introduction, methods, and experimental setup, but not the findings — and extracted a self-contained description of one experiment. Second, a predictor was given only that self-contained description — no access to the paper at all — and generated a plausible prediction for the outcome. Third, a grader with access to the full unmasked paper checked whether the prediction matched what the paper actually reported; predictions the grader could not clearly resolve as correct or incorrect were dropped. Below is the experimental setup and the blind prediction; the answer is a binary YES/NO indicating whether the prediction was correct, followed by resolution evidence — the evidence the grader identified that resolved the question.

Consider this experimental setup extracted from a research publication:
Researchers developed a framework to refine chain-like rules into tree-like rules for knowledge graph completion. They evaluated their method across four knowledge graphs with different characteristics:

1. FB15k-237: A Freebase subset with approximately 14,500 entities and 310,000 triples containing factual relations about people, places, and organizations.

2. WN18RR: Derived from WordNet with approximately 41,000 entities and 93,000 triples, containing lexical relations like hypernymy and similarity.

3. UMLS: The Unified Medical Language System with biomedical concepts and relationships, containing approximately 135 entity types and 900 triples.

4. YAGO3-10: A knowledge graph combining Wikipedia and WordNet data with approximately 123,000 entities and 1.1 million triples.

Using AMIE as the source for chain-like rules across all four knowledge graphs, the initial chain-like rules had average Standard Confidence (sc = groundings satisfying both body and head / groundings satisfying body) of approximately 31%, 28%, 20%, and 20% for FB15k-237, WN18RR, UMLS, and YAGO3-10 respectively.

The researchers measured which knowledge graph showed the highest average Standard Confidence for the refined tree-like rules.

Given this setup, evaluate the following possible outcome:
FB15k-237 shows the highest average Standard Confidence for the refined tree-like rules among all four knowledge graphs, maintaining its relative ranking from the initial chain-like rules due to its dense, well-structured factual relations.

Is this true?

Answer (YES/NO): NO